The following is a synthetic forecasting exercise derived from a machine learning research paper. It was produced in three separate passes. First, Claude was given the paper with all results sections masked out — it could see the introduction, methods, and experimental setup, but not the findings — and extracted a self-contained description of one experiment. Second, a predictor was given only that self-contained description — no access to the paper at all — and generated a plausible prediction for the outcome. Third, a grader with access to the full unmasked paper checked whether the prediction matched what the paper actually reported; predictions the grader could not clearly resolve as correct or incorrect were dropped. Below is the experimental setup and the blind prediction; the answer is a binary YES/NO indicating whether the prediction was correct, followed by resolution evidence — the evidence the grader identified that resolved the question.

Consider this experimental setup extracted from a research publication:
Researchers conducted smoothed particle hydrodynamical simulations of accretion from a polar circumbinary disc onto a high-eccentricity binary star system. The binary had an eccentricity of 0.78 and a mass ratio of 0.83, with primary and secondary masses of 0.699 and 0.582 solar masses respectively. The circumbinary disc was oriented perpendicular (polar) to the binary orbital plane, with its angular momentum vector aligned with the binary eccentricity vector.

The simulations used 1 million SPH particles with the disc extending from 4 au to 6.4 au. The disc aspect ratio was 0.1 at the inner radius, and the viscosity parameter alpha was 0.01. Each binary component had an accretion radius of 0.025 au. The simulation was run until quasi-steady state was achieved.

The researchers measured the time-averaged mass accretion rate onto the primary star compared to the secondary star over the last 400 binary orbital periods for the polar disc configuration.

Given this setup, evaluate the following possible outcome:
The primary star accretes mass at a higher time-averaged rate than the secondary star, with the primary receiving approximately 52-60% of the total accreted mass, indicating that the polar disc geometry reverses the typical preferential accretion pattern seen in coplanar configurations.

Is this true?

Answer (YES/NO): NO